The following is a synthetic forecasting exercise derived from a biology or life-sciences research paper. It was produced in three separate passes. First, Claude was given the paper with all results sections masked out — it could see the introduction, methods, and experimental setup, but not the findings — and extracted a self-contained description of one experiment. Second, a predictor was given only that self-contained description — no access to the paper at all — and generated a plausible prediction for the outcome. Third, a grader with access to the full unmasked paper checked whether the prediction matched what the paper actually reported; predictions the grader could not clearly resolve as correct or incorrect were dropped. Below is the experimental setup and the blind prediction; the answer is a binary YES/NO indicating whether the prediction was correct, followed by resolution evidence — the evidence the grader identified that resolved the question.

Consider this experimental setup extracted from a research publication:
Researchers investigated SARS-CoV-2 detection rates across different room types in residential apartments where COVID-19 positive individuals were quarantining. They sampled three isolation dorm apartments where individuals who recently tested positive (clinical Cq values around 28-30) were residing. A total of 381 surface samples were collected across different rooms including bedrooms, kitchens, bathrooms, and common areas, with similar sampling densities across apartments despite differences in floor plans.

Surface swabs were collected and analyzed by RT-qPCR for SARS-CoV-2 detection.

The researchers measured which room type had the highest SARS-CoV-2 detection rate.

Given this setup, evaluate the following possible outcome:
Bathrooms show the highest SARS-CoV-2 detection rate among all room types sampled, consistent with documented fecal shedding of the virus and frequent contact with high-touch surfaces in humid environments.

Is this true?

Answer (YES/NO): NO